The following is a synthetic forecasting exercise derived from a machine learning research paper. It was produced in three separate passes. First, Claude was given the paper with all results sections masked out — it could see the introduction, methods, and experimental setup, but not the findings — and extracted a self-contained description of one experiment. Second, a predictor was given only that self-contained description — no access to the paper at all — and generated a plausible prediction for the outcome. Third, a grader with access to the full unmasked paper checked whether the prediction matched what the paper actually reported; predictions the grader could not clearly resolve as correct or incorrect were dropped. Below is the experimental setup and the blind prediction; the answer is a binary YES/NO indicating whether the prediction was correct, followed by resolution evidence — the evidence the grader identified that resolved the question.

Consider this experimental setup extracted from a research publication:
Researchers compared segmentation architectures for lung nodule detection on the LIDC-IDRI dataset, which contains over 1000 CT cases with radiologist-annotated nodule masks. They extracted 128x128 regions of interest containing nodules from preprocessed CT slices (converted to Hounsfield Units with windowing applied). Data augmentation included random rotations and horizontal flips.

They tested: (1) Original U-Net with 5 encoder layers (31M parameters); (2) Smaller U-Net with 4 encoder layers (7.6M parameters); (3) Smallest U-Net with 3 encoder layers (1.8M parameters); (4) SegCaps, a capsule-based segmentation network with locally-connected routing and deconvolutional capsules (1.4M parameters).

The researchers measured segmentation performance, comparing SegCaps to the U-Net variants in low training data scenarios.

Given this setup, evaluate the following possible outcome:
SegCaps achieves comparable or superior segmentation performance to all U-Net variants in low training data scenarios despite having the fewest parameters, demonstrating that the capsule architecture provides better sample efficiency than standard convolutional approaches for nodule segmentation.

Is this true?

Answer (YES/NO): NO